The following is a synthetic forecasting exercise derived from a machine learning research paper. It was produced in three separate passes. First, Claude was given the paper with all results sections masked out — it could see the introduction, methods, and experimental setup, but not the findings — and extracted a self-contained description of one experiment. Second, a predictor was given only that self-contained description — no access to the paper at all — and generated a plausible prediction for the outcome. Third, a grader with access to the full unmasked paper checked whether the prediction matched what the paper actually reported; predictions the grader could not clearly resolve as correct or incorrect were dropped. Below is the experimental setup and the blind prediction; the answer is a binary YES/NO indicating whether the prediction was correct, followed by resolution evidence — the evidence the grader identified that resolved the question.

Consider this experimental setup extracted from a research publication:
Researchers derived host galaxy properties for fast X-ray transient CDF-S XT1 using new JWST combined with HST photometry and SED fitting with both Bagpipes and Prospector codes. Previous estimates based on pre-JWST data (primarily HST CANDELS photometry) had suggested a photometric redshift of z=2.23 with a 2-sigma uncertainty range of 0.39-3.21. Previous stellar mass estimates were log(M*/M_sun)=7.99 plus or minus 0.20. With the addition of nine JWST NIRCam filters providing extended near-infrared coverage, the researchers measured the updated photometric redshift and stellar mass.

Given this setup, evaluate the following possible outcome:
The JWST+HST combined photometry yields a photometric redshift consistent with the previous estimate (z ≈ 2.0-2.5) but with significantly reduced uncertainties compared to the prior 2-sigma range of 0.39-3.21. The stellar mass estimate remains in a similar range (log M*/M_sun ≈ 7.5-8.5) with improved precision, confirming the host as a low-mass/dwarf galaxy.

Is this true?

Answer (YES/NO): NO